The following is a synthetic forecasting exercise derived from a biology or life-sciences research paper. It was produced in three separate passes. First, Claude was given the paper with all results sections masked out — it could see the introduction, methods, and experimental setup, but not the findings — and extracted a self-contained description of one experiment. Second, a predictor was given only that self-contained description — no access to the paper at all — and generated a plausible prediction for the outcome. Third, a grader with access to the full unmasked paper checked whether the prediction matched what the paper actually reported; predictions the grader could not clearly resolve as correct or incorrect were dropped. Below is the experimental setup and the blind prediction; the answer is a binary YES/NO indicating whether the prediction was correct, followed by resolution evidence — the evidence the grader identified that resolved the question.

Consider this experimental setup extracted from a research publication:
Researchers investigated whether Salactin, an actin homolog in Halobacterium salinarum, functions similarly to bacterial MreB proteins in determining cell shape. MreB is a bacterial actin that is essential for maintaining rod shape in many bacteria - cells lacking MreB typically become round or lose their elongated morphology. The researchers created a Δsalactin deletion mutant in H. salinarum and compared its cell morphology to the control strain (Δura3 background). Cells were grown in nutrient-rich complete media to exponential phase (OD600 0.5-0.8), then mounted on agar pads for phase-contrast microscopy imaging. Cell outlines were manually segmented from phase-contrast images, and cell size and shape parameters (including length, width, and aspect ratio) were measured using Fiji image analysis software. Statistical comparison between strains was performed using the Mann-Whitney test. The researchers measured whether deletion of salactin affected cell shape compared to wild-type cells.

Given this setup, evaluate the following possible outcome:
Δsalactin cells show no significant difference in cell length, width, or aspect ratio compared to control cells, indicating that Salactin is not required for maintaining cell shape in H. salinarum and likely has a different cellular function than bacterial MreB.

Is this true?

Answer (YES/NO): YES